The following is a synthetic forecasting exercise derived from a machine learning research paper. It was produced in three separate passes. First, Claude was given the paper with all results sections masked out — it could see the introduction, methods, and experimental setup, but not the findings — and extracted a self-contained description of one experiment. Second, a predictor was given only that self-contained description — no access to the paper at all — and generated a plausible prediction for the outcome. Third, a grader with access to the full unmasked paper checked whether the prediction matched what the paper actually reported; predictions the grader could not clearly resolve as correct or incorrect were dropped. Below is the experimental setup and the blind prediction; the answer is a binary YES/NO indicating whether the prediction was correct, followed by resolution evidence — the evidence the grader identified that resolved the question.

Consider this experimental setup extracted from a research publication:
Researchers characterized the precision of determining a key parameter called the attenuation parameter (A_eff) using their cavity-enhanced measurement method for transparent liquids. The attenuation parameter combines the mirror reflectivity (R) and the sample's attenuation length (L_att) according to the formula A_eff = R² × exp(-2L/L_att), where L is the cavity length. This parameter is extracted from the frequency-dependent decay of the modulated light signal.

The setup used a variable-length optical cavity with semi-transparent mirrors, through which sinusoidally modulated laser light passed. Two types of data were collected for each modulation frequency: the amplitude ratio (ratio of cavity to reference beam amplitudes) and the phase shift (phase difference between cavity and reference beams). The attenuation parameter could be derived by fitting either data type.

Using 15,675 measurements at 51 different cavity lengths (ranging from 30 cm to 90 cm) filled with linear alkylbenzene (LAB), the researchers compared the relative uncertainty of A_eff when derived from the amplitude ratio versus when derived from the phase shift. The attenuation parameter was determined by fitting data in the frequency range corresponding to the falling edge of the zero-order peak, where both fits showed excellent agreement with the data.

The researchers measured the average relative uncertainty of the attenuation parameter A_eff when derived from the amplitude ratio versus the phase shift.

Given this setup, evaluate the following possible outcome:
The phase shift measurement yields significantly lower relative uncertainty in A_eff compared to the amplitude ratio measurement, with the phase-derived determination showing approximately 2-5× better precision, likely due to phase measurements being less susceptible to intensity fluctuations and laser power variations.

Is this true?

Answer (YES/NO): NO